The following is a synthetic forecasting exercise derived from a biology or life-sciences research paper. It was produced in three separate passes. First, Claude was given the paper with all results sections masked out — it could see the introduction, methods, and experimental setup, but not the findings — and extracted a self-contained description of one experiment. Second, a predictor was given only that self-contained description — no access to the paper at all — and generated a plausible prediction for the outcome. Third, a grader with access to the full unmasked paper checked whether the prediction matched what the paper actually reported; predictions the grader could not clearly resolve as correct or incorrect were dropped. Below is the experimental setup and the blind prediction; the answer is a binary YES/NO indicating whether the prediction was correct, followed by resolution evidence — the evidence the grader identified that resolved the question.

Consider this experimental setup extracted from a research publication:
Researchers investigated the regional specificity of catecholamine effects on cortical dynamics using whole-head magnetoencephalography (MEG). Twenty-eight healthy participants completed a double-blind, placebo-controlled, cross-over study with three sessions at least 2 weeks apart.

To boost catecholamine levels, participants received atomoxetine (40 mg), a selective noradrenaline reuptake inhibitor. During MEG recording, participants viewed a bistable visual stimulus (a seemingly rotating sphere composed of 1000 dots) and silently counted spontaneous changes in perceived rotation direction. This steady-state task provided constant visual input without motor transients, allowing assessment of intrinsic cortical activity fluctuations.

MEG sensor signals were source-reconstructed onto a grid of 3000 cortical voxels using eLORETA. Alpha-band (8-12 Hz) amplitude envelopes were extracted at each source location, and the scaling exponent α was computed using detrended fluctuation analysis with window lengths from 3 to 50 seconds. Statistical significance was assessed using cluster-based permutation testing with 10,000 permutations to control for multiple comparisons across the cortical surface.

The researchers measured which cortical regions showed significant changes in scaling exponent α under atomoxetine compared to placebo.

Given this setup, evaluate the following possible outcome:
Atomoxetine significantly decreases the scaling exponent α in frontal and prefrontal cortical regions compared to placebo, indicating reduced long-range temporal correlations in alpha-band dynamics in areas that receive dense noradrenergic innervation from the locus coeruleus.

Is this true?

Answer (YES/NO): NO